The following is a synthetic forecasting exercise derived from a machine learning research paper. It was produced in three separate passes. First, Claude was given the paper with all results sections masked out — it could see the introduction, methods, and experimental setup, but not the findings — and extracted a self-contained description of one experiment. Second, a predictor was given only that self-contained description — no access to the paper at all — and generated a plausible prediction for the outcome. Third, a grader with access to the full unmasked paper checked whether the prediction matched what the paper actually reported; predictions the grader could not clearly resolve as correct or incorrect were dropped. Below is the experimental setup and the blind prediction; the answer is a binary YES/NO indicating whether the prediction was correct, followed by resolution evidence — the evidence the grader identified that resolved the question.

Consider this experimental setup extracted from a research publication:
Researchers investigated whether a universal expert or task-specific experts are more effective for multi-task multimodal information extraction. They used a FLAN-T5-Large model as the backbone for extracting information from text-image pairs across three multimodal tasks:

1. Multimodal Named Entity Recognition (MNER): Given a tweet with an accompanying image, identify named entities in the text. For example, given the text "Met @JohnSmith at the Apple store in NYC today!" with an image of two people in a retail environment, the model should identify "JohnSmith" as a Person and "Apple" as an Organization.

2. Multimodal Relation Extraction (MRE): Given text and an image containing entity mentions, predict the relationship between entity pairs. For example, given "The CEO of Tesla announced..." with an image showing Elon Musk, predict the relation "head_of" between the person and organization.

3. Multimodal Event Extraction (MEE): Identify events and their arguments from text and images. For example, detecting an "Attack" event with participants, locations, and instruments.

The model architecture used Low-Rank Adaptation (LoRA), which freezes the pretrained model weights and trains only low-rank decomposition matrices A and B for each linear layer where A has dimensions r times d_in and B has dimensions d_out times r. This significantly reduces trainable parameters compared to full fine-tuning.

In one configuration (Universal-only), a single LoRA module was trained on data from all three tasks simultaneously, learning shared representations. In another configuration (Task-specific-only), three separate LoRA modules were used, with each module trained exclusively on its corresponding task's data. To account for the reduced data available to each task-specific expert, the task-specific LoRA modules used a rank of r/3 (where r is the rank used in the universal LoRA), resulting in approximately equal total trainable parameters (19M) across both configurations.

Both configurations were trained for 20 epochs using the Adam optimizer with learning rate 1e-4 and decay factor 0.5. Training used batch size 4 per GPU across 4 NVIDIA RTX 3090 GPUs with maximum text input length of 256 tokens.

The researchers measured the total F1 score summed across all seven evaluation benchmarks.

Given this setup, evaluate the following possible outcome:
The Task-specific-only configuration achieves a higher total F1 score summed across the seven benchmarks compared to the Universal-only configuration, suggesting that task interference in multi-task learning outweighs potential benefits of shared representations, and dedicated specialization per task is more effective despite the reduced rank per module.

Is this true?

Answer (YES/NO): YES